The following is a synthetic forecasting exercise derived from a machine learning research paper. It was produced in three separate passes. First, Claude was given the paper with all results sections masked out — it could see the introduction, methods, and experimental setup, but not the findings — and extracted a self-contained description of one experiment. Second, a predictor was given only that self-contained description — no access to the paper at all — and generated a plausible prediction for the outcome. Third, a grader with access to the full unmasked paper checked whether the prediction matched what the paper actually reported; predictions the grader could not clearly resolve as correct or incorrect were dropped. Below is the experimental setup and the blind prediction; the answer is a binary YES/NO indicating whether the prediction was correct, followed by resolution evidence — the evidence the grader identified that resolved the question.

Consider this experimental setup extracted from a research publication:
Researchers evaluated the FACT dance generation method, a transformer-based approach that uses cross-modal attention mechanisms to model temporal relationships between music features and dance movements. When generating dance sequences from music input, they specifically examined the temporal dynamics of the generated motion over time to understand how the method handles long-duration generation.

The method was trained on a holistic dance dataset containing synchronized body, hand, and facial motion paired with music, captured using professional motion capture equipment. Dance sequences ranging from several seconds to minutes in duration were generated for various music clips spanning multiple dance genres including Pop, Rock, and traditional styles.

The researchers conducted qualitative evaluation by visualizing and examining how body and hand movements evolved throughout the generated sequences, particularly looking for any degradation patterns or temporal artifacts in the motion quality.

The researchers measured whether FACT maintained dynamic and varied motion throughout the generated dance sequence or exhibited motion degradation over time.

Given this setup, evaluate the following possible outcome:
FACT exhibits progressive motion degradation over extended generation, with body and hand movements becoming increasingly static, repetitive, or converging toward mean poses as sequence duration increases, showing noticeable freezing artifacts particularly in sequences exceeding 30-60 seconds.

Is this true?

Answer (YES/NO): NO